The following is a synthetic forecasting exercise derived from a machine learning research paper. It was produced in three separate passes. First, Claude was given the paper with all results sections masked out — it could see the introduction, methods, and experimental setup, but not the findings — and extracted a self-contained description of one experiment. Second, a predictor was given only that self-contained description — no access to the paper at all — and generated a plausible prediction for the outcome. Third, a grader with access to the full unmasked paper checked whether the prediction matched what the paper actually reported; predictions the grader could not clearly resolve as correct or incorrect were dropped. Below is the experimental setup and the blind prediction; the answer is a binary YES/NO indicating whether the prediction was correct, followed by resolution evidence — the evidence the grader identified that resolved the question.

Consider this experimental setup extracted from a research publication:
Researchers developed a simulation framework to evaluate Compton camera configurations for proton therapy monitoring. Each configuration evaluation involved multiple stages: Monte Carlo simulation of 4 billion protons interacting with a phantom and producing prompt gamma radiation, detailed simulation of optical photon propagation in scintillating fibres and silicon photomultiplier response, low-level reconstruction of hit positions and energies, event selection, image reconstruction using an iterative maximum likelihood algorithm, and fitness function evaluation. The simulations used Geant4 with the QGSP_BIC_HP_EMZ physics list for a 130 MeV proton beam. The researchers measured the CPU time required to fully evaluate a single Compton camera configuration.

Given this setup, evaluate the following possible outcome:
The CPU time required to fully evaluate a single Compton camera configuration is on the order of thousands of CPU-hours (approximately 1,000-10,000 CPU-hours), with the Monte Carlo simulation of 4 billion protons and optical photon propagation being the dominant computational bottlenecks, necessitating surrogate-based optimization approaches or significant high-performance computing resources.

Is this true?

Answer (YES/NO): NO